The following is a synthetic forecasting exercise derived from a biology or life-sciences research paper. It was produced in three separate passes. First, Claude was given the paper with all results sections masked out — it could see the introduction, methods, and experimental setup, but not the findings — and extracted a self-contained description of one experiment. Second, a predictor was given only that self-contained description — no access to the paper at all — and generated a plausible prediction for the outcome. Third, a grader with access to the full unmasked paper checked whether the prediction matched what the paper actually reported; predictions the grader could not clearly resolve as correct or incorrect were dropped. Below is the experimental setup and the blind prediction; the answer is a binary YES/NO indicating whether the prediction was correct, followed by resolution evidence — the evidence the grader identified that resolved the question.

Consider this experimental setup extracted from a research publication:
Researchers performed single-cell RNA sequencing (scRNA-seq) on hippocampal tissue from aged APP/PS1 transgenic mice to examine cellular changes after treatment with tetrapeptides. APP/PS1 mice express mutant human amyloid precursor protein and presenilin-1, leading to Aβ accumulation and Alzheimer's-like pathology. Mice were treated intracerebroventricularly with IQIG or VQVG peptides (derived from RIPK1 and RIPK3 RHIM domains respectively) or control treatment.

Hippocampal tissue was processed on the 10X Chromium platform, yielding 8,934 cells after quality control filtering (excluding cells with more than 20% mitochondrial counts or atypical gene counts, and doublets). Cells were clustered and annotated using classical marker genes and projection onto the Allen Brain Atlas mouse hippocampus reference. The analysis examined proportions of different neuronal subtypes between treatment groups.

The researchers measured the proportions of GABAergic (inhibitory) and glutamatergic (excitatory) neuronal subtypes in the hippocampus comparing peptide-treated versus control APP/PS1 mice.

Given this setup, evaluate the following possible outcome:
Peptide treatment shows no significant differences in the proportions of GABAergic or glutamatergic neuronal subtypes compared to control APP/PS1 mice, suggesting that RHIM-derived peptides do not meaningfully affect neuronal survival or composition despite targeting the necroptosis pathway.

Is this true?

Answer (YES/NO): NO